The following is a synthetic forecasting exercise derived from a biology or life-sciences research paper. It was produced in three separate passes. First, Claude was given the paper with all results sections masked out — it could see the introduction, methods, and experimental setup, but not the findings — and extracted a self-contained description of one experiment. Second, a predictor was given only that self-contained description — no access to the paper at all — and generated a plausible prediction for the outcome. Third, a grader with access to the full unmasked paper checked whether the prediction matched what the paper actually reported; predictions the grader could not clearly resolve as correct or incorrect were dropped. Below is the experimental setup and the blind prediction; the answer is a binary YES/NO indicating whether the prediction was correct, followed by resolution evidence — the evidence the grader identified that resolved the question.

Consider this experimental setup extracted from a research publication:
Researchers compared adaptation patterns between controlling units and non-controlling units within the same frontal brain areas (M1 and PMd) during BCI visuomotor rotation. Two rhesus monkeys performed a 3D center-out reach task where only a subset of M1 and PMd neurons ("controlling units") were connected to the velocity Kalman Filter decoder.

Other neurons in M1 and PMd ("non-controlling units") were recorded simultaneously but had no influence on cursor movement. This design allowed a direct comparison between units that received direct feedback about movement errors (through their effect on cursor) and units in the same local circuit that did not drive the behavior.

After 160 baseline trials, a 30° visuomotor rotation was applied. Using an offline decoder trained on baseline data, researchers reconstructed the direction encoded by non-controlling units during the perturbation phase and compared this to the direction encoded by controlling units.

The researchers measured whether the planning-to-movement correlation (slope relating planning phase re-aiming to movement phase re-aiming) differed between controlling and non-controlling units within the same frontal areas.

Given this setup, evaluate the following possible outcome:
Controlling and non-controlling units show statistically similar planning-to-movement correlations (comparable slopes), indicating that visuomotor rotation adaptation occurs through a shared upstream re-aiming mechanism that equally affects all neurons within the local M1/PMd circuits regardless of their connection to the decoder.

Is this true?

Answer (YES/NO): NO